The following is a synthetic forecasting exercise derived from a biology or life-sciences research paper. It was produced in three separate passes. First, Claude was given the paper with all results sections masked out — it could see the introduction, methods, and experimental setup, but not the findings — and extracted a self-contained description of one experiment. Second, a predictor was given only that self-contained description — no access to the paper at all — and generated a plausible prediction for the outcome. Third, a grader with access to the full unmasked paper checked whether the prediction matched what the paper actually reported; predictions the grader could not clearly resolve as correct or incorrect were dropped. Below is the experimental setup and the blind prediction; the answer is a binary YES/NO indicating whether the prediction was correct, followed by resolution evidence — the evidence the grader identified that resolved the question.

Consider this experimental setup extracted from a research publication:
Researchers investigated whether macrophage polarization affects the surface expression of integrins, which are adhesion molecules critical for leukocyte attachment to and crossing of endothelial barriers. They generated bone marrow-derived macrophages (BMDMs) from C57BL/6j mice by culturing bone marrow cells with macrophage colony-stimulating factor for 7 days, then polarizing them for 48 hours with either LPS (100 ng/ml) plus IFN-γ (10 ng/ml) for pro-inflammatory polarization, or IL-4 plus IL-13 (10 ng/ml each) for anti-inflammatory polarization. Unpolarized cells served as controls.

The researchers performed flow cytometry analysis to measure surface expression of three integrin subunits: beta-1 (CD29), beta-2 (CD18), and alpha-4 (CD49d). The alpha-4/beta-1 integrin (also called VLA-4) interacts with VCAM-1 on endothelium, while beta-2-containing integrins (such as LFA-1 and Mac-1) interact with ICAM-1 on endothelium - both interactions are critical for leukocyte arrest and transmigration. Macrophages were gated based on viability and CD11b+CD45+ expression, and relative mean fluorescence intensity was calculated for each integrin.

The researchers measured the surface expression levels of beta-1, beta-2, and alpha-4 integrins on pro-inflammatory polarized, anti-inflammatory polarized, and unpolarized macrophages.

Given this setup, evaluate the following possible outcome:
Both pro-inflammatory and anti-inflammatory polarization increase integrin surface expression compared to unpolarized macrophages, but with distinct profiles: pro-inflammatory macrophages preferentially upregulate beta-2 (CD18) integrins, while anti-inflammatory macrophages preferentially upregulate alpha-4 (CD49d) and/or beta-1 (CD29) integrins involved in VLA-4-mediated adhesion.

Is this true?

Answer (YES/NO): NO